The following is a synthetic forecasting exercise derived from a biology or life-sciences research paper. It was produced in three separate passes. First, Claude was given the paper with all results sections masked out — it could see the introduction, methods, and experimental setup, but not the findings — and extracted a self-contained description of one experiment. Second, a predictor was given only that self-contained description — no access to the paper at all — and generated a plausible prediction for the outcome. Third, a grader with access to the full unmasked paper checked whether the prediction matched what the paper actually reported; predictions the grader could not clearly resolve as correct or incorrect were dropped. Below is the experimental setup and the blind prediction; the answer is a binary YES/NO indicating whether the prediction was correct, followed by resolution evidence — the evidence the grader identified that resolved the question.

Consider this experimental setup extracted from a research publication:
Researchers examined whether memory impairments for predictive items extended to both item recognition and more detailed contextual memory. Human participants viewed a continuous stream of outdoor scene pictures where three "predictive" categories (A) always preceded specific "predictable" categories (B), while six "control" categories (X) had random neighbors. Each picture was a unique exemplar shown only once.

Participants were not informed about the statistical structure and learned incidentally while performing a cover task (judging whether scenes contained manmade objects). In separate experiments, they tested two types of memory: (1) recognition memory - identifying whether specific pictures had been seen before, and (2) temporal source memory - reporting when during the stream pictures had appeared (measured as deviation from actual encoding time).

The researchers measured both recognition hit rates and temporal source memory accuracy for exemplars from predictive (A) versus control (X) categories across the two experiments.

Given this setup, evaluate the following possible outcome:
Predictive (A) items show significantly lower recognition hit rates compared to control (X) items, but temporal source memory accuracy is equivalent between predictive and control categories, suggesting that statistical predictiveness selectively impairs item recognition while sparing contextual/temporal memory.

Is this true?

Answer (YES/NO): NO